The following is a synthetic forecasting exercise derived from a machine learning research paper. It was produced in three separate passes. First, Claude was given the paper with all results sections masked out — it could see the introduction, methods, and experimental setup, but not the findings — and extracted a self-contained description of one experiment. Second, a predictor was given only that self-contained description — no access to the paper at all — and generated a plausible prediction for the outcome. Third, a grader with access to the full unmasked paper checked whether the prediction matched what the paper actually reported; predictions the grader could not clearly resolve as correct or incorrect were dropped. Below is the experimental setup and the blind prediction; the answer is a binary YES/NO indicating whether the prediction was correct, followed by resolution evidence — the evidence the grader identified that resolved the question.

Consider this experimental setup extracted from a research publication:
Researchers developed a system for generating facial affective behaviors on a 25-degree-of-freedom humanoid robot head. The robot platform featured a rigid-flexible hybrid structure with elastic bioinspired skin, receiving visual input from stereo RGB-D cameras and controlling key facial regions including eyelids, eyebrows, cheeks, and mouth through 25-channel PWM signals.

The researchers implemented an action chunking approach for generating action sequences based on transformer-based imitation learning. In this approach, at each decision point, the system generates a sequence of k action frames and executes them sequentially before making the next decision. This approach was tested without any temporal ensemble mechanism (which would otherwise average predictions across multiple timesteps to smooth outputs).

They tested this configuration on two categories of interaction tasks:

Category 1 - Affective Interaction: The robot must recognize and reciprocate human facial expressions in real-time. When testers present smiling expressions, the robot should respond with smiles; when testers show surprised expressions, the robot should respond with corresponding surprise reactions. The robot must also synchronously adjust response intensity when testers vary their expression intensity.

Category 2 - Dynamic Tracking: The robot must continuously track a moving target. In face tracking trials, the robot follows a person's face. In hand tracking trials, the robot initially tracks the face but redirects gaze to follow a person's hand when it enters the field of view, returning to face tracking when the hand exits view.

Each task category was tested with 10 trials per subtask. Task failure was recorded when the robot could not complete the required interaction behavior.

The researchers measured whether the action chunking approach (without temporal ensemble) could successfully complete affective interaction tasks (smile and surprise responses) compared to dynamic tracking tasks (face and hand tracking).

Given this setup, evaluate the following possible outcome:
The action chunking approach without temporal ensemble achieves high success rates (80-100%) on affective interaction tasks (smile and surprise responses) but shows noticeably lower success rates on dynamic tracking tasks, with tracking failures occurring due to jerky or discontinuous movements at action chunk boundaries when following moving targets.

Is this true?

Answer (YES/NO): NO